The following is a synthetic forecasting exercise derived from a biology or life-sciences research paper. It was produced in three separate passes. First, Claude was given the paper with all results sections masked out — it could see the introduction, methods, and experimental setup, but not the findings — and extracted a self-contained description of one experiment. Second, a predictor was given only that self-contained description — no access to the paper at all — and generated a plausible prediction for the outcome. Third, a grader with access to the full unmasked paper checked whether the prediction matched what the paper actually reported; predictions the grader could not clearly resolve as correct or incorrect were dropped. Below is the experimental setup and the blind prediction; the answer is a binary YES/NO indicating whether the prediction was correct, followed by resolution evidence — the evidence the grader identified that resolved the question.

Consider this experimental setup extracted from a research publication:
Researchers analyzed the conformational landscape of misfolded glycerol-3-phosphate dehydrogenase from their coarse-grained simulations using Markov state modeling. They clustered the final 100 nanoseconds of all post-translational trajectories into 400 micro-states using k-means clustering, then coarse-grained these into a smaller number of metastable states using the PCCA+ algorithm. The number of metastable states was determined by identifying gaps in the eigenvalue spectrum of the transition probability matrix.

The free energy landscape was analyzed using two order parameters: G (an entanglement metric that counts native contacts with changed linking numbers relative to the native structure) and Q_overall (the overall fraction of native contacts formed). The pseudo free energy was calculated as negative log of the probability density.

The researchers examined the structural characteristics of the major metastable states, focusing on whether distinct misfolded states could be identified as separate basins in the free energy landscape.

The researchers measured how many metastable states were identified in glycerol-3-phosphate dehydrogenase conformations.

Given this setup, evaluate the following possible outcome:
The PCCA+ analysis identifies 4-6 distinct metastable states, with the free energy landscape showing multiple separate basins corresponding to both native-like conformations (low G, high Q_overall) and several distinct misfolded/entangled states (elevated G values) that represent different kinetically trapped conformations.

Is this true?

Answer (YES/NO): NO